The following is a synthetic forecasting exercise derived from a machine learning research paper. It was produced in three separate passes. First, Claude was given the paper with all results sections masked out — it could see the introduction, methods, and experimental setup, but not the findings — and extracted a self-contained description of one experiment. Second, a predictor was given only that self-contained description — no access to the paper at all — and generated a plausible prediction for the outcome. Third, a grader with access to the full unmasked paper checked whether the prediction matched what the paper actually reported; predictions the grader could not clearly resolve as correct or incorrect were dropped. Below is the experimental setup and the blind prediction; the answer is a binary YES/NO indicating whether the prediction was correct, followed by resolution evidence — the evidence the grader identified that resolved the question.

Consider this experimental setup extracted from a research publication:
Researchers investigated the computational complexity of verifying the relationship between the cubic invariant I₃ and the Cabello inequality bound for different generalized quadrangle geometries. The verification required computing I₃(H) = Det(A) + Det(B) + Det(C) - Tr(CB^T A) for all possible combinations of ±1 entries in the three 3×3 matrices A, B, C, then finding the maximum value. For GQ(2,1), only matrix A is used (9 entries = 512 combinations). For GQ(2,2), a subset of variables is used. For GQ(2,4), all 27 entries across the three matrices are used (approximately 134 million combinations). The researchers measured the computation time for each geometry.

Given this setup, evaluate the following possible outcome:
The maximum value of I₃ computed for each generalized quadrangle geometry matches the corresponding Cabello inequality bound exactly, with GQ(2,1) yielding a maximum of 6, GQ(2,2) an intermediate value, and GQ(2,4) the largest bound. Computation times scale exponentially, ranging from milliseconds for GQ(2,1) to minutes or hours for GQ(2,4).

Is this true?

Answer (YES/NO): NO